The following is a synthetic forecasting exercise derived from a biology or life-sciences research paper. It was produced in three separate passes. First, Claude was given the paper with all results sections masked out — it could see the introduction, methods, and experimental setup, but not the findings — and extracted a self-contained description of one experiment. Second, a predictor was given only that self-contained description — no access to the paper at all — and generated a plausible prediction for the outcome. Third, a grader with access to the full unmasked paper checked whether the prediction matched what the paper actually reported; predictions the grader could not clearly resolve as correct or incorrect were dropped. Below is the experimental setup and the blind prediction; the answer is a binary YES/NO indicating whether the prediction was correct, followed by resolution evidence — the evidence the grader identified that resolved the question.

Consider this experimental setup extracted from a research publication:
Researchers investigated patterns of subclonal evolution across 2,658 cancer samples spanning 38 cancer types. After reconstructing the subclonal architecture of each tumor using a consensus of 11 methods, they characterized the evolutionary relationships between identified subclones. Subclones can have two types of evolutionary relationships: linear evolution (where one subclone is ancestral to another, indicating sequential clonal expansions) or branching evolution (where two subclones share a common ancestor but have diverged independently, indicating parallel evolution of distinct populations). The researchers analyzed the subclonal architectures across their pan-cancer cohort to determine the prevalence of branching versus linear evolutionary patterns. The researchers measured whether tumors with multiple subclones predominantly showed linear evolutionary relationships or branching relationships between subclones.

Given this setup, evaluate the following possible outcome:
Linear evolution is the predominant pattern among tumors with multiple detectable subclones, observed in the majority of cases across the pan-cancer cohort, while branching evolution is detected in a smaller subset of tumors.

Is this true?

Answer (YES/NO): NO